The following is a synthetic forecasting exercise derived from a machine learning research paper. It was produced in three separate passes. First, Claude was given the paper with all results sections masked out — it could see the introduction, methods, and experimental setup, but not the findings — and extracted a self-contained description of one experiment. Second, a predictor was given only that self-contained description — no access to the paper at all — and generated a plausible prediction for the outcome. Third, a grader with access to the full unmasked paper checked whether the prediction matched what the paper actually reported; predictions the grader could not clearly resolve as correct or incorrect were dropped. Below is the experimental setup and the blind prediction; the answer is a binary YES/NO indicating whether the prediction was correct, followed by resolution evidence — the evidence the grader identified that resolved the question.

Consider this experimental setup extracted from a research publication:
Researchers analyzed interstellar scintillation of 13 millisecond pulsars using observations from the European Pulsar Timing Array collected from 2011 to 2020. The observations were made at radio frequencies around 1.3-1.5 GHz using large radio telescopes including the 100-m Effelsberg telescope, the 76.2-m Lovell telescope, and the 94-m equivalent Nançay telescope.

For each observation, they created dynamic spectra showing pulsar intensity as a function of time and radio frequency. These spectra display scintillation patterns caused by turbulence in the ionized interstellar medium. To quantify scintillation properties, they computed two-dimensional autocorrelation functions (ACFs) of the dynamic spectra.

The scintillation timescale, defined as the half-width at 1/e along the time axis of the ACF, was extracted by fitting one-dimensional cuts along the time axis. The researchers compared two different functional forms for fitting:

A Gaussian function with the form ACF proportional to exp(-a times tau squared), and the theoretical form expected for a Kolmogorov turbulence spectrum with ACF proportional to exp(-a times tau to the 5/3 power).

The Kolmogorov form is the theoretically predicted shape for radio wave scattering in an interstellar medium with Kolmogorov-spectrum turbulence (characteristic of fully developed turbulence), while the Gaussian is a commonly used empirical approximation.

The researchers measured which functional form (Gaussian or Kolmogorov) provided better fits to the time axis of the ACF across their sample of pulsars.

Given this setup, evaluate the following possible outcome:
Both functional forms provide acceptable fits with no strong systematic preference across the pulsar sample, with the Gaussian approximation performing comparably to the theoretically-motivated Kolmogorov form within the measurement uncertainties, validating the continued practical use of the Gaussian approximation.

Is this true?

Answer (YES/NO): NO